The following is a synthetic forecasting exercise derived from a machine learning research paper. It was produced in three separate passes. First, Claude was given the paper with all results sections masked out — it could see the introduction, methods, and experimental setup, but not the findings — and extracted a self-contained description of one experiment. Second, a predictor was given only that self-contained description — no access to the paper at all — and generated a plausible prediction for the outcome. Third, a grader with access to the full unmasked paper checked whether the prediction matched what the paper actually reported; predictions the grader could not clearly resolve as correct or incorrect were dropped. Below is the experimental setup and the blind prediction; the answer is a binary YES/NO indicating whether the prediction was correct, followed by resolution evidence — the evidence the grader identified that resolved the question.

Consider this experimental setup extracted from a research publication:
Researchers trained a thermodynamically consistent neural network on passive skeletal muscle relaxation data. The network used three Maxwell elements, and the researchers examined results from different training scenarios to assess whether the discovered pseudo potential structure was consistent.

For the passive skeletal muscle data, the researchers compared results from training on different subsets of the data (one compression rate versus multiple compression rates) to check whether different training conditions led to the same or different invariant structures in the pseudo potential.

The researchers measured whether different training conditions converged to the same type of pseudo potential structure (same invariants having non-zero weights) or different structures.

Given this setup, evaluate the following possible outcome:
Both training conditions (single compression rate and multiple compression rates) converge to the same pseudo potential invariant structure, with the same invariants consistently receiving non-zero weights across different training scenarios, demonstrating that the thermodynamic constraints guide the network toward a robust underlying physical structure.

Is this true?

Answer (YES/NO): YES